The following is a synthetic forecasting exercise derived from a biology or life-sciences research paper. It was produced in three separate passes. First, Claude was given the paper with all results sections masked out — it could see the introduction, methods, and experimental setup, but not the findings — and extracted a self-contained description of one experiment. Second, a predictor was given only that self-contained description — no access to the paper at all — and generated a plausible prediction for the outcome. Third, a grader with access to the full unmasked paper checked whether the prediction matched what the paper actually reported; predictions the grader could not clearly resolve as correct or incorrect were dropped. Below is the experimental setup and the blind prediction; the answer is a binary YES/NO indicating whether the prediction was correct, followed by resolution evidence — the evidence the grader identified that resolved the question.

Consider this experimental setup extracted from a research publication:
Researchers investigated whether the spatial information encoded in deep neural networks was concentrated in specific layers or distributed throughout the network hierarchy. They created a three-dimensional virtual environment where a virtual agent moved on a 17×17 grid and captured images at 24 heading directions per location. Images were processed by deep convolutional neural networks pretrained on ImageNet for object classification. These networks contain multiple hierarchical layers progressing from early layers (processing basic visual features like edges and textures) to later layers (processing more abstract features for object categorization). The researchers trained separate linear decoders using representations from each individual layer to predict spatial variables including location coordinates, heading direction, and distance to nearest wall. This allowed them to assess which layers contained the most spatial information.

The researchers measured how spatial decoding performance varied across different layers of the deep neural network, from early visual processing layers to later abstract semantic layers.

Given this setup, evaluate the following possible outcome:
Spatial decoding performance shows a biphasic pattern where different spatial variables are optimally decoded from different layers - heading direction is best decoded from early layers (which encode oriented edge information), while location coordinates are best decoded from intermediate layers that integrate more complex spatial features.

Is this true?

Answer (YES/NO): NO